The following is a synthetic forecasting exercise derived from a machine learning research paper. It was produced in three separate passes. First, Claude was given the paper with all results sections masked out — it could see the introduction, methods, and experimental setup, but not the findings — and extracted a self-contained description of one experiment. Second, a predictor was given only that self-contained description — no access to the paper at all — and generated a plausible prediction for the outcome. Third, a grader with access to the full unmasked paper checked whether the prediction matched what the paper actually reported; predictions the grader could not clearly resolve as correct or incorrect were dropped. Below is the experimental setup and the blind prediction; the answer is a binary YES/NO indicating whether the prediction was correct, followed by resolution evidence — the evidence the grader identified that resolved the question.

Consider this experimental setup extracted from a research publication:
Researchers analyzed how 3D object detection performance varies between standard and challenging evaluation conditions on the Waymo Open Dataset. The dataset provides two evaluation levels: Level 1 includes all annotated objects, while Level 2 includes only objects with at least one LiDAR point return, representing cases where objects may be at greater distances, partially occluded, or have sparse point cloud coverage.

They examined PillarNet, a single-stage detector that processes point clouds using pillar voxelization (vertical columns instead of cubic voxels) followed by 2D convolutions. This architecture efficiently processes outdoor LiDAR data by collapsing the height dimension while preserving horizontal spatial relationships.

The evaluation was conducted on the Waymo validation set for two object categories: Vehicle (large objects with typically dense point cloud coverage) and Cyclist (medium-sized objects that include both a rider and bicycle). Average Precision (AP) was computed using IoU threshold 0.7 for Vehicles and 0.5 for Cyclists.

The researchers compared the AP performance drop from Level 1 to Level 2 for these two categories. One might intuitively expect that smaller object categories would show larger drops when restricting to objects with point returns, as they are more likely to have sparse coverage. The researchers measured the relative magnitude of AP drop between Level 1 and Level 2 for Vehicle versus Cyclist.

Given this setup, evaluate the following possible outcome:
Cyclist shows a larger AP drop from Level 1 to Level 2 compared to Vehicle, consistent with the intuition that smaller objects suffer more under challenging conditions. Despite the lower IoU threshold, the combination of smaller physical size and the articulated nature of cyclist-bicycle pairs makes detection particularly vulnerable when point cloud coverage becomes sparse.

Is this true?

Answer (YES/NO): NO